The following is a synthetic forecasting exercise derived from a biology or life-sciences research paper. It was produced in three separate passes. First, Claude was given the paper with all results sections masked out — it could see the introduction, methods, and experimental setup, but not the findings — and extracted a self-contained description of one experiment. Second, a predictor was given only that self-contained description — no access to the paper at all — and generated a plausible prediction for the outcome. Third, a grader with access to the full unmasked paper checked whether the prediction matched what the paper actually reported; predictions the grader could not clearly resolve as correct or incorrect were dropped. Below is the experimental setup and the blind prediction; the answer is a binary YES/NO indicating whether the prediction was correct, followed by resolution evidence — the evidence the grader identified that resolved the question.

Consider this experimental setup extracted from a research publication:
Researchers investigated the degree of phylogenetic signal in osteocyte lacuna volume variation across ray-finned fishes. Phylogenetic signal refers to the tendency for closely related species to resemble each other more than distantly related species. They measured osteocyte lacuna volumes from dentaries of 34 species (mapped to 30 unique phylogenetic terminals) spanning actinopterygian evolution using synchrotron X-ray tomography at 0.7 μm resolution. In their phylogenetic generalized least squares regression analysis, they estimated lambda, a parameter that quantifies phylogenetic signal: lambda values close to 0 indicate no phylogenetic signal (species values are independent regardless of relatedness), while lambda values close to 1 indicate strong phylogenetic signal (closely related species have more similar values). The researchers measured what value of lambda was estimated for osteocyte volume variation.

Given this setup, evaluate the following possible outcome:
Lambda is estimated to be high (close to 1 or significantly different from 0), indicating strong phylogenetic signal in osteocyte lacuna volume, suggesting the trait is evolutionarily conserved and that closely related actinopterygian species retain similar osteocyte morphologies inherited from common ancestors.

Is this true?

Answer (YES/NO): NO